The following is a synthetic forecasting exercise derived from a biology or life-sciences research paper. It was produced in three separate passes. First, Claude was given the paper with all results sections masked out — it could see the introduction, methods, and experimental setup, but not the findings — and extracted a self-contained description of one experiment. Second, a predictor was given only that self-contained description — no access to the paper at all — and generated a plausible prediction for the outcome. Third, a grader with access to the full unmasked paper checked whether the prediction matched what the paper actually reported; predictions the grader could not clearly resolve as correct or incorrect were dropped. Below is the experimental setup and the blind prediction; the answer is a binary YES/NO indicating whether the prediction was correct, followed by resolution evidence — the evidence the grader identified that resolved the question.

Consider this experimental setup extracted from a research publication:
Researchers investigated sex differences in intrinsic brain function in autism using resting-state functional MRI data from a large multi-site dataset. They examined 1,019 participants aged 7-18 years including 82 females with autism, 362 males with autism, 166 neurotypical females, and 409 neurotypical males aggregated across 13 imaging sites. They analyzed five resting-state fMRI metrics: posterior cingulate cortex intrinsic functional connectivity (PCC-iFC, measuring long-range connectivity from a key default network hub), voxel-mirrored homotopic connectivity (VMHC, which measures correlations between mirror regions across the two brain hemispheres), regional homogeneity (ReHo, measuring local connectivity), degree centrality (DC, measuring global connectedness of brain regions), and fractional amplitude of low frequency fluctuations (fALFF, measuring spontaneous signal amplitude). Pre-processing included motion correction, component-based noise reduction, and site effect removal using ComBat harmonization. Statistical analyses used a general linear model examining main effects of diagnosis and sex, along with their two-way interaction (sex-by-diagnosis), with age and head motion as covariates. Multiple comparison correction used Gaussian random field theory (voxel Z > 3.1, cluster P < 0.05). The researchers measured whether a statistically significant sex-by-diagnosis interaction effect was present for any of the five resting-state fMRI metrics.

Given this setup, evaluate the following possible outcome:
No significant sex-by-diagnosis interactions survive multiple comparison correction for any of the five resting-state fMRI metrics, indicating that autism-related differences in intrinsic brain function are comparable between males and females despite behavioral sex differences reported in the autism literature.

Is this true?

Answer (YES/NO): NO